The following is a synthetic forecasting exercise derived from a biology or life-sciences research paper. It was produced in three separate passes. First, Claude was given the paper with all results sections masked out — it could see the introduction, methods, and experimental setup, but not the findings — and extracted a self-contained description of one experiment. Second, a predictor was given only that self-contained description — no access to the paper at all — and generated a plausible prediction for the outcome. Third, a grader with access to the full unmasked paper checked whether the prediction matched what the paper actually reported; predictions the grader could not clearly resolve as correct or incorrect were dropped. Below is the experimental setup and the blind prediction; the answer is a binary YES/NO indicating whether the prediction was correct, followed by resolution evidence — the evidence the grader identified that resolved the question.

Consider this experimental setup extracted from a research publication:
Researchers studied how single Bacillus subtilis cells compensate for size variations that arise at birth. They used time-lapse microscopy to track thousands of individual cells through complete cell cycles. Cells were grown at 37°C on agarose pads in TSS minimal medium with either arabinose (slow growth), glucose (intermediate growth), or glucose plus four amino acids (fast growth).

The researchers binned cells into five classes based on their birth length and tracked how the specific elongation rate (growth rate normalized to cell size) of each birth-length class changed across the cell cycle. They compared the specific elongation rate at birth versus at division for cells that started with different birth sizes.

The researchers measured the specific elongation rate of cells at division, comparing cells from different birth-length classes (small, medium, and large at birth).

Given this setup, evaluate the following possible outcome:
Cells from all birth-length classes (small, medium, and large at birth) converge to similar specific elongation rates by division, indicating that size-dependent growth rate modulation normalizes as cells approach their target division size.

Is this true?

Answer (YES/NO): YES